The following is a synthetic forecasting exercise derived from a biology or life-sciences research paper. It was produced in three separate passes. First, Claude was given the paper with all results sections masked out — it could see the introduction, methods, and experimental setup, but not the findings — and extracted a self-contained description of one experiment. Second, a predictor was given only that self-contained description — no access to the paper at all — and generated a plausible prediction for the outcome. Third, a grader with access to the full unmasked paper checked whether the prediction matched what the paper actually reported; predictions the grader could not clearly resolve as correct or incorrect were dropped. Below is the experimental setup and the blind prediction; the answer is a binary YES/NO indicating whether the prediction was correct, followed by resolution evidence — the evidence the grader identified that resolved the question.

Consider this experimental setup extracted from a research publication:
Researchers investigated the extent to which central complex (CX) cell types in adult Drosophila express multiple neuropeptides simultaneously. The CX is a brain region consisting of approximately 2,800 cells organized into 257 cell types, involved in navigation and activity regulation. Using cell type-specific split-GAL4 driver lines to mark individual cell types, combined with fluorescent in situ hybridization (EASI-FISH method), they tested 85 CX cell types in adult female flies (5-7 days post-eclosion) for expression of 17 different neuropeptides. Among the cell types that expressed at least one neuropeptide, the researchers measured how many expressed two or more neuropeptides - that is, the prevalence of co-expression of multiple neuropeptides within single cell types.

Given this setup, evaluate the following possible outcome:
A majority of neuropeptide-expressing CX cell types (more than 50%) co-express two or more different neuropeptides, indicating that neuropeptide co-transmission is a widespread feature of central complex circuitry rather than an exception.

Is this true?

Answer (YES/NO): NO